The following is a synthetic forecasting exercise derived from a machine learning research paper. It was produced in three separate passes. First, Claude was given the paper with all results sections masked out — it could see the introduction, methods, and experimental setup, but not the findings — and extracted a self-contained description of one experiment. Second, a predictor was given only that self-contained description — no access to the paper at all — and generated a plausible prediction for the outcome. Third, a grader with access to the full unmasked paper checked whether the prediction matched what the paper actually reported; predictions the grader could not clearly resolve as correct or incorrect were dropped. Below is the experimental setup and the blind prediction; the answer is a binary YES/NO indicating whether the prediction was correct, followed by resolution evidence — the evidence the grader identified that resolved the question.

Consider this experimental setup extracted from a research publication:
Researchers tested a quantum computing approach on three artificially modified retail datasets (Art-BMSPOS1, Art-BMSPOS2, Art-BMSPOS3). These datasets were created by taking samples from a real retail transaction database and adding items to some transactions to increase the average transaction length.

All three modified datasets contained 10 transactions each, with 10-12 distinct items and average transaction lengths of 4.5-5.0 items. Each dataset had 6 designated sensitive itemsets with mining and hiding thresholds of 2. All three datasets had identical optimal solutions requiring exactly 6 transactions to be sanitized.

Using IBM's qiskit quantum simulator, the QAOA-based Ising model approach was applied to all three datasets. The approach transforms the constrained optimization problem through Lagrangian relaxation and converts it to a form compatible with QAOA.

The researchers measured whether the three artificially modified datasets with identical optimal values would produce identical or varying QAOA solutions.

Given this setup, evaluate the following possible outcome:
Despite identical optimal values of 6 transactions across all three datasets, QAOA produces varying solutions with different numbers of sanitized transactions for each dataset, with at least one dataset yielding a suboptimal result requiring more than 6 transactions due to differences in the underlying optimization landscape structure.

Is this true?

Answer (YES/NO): NO